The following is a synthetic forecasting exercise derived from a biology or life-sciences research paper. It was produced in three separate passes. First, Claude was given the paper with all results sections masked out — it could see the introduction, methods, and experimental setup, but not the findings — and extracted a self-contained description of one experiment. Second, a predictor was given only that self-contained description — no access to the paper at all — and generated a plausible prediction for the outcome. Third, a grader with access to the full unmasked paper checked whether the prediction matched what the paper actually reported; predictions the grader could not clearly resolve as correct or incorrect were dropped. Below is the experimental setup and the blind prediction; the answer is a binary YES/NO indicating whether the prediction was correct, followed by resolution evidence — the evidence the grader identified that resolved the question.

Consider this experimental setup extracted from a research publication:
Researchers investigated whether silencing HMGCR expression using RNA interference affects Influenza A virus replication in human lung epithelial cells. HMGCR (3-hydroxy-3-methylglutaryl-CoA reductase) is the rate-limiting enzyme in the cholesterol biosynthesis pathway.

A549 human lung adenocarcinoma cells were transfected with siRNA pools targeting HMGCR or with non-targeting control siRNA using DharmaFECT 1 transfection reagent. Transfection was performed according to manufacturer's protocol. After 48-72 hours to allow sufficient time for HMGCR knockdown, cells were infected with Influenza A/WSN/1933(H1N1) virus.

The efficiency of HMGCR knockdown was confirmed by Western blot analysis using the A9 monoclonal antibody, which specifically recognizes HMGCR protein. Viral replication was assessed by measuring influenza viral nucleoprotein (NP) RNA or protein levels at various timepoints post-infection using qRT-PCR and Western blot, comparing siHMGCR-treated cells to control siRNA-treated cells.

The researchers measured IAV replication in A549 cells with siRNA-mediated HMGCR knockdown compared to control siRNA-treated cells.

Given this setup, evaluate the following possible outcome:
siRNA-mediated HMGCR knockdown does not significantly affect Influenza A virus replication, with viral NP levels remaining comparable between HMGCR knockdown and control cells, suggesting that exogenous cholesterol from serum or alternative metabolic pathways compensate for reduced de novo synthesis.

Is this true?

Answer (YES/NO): NO